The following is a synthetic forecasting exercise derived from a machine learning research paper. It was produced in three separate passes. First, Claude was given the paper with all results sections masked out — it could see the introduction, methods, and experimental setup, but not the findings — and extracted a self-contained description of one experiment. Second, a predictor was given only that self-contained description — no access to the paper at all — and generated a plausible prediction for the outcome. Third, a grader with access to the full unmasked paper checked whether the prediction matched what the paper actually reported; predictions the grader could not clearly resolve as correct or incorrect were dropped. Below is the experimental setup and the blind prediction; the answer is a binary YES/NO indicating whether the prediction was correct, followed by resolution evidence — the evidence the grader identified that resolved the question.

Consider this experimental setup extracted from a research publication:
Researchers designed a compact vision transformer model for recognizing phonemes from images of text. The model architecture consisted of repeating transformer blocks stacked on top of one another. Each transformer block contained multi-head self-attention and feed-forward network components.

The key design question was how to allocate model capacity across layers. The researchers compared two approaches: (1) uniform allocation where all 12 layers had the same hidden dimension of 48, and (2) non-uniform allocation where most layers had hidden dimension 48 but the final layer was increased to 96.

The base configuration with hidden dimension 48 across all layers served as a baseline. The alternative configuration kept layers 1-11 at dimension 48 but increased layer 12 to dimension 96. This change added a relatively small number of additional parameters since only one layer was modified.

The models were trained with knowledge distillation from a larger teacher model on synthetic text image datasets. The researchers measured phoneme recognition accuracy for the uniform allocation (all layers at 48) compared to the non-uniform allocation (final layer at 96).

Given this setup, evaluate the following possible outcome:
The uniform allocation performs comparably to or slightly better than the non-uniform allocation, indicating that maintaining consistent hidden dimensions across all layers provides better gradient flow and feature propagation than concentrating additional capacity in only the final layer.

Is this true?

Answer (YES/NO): NO